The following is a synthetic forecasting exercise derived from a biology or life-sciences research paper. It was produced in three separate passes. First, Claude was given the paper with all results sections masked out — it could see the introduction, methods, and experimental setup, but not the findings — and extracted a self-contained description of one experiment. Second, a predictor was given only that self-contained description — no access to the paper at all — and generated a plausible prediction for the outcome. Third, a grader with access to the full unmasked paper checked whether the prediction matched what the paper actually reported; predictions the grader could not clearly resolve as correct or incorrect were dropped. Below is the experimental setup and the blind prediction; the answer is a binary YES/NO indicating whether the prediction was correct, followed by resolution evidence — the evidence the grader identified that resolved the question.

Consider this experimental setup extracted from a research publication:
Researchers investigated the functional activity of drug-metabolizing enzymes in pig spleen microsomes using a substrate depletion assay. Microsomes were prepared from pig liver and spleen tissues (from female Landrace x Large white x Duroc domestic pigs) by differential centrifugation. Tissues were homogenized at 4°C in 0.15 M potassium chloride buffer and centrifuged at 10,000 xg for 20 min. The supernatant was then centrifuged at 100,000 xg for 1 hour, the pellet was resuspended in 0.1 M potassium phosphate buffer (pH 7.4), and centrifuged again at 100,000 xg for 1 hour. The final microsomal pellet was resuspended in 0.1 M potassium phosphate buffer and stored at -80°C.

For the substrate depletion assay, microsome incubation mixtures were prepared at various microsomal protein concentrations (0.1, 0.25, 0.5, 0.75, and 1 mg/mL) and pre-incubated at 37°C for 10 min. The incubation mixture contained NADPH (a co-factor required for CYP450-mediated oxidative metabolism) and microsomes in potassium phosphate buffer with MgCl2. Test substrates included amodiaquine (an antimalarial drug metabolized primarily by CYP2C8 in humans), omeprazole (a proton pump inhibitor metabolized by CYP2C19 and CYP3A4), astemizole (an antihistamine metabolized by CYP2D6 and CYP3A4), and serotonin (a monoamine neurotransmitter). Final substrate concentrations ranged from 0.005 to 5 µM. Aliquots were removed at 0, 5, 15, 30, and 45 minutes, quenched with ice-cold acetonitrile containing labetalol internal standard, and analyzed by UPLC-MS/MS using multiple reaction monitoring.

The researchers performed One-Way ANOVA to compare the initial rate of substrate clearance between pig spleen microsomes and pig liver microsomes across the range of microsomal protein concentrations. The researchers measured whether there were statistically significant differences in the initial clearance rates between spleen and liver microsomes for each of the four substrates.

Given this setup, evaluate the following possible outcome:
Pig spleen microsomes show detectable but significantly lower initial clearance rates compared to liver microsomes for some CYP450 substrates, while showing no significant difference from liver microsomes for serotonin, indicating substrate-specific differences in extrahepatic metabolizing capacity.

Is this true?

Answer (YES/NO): YES